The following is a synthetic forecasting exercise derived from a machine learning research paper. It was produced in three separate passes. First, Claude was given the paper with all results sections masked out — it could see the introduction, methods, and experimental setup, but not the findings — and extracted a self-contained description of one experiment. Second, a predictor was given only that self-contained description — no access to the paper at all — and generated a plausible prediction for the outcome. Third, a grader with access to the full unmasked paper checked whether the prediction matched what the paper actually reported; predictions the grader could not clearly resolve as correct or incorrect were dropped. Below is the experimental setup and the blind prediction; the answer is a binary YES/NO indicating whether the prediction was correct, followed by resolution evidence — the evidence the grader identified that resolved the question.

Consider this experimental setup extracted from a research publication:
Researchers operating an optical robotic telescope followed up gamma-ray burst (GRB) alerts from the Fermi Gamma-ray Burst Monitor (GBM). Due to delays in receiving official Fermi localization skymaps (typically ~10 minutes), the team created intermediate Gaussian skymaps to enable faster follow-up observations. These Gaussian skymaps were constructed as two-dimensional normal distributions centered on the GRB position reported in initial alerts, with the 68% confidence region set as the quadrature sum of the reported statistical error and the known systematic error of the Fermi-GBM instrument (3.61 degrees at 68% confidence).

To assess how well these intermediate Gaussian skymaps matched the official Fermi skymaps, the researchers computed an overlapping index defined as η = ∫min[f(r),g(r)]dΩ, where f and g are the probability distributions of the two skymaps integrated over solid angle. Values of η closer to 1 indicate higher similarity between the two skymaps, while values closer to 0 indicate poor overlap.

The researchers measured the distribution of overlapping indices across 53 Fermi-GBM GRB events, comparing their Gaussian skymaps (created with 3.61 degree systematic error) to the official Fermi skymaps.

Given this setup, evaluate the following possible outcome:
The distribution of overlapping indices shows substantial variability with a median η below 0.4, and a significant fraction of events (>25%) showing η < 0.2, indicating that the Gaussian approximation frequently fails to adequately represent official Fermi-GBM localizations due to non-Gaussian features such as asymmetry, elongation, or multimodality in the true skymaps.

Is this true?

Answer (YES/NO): NO